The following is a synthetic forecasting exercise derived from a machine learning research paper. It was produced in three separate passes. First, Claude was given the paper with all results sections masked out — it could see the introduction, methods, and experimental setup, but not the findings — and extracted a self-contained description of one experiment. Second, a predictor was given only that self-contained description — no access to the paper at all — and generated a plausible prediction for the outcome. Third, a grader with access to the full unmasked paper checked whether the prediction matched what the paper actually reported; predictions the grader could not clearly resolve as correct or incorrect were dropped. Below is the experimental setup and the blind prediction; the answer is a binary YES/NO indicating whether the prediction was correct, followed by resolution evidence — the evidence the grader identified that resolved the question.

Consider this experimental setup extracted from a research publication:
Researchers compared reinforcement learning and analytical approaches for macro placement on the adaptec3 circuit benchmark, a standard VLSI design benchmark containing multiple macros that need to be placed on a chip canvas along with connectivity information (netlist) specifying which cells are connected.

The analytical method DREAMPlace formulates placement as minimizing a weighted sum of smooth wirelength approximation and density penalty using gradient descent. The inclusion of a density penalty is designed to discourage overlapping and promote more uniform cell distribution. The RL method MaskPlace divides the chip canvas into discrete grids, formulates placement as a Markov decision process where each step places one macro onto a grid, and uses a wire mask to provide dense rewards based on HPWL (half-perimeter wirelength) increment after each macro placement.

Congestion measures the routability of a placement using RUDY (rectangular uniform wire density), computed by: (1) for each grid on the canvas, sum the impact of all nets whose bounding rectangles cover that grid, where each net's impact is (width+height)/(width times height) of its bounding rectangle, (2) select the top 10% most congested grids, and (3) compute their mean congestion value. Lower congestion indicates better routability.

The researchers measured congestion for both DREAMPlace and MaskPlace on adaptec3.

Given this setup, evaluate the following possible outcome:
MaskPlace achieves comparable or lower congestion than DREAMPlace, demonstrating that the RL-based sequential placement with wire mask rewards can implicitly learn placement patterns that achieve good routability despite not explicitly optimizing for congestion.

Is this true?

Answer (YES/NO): YES